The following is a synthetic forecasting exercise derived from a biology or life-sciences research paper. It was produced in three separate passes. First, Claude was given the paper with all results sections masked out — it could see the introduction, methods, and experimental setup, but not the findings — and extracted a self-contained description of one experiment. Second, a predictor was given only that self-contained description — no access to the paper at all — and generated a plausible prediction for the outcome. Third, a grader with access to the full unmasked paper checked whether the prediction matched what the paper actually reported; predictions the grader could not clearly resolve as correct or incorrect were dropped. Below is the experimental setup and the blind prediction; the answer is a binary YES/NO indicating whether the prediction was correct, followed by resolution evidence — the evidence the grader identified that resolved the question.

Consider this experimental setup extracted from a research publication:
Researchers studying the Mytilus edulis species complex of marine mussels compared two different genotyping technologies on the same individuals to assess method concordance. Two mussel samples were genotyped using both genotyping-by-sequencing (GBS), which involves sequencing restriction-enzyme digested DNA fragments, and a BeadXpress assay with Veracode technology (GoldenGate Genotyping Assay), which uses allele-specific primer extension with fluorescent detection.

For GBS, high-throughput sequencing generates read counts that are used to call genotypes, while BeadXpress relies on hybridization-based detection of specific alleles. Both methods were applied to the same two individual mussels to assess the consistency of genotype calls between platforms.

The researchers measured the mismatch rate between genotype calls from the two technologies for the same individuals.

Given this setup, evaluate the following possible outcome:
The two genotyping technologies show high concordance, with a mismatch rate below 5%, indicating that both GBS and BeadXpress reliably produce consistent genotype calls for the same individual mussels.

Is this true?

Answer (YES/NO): YES